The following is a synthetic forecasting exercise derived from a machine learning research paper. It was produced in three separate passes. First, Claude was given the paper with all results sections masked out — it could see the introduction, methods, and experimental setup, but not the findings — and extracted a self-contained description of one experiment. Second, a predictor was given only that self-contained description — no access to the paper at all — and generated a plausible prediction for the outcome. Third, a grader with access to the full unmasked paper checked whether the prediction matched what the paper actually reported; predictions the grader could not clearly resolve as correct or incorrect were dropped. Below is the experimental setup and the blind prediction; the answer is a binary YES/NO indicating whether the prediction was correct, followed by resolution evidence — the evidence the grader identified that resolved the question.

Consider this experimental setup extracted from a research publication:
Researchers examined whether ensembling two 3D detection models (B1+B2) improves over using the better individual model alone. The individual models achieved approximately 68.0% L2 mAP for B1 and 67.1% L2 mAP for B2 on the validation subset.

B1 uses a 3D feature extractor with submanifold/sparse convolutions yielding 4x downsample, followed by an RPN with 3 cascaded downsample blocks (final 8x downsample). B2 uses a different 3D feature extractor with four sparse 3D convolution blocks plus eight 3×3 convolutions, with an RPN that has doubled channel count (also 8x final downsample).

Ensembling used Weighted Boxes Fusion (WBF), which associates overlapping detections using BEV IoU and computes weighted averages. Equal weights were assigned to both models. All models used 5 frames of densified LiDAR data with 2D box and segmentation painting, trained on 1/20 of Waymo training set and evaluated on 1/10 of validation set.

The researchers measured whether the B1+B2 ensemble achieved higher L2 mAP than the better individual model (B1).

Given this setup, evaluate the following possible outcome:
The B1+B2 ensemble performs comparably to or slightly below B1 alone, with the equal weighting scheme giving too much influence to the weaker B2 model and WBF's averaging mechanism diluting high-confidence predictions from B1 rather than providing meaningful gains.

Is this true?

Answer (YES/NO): YES